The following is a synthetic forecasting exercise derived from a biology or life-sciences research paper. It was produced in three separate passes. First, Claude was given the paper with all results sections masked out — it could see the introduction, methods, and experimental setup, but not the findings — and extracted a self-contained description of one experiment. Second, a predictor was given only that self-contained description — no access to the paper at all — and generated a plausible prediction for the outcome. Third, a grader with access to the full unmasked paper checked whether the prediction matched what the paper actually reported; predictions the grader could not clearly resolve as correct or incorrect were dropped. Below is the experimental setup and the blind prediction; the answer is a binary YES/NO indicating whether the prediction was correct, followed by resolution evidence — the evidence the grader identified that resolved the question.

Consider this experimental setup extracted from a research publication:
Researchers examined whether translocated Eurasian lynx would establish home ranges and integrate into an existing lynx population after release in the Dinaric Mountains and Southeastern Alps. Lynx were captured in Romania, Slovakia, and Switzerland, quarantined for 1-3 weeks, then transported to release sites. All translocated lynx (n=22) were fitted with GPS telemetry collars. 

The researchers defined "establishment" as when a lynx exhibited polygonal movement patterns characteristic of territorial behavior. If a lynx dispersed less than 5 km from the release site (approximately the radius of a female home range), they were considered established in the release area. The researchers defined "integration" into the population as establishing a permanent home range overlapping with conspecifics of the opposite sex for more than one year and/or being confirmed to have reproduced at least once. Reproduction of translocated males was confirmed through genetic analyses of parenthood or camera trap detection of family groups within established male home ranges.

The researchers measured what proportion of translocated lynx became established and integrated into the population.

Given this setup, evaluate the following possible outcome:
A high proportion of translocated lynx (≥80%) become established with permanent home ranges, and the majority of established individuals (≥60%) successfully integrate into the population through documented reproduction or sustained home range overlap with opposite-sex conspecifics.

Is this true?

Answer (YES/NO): YES